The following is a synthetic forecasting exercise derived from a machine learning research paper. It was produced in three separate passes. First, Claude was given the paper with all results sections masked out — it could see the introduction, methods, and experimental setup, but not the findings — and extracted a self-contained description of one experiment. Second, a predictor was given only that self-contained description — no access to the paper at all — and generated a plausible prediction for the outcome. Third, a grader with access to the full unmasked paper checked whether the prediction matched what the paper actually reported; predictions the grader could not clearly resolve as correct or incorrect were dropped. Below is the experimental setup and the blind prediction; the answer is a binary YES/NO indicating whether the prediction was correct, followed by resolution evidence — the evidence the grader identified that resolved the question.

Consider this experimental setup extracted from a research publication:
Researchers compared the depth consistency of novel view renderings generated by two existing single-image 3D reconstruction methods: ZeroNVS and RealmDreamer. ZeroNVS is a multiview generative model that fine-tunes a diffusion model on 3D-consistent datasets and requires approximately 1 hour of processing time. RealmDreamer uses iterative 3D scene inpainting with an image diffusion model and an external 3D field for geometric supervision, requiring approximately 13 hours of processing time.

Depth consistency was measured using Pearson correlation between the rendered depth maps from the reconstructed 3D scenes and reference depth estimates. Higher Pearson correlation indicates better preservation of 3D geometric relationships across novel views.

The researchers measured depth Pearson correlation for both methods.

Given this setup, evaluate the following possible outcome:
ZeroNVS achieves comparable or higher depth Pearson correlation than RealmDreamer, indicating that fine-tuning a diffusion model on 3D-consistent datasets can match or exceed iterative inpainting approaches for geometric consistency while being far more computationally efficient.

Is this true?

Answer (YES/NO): NO